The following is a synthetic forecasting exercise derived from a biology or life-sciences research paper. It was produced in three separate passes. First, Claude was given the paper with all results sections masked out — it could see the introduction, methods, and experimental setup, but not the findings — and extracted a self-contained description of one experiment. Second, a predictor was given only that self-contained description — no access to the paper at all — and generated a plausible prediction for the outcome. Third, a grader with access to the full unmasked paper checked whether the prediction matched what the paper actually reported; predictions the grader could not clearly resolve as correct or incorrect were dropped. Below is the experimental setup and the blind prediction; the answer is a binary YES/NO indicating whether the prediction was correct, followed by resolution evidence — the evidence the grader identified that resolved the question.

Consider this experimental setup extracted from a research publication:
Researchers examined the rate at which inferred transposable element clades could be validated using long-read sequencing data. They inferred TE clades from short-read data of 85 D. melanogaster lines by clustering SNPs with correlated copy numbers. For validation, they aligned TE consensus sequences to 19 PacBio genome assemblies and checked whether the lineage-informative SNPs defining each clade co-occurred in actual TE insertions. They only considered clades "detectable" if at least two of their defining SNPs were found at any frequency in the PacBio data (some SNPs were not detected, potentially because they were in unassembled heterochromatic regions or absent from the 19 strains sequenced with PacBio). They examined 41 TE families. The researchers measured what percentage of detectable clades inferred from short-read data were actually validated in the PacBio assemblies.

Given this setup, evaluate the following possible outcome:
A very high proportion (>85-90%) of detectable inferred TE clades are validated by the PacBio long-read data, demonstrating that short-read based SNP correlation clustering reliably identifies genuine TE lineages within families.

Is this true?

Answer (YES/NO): NO